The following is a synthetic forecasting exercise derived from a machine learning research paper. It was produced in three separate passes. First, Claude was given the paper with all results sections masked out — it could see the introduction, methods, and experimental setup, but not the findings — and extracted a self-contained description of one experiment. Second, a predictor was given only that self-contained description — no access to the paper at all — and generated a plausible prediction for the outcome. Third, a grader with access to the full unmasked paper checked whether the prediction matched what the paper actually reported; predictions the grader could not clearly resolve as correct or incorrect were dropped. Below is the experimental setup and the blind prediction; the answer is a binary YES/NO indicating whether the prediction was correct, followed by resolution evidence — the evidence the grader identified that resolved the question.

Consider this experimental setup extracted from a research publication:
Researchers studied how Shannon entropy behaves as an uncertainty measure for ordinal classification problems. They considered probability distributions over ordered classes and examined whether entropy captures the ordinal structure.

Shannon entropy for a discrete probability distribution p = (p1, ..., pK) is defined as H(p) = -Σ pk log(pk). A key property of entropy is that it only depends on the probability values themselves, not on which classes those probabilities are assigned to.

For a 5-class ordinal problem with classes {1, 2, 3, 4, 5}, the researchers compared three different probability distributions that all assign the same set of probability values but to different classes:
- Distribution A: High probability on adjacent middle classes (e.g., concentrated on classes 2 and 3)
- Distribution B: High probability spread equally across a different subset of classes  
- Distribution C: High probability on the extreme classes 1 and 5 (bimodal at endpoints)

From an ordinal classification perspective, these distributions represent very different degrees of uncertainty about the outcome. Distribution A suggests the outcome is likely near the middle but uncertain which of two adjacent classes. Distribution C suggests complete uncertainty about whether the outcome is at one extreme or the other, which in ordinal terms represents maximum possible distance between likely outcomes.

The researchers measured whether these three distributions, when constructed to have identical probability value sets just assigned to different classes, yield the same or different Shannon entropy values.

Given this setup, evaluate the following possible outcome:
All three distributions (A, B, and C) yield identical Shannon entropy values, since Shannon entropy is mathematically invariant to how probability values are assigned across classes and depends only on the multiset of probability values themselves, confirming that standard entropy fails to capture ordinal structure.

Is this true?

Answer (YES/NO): YES